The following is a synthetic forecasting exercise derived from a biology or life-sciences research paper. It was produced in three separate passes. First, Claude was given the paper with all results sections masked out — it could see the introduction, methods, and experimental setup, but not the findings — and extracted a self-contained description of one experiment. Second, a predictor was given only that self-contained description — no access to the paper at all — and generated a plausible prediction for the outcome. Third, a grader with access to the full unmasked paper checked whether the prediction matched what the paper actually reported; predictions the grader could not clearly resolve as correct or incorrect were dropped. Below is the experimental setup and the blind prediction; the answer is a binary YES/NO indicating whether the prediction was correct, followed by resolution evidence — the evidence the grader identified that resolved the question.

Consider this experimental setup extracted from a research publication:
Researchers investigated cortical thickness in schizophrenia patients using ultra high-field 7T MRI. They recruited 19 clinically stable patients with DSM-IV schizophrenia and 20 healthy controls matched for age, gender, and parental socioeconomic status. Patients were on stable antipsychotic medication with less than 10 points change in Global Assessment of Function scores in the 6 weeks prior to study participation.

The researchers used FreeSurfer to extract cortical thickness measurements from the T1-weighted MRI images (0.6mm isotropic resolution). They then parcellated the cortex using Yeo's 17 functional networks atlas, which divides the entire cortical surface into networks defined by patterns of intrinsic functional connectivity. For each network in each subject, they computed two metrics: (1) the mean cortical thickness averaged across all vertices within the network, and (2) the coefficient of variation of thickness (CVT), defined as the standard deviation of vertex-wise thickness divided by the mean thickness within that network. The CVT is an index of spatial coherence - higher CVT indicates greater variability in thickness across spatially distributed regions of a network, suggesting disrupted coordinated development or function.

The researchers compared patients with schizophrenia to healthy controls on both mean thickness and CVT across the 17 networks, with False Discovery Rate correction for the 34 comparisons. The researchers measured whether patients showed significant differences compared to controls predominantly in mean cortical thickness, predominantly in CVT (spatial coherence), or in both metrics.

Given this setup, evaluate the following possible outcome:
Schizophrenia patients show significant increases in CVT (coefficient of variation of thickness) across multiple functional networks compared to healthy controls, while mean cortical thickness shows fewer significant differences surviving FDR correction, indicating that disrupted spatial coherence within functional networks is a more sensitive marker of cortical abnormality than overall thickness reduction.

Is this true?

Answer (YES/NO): NO